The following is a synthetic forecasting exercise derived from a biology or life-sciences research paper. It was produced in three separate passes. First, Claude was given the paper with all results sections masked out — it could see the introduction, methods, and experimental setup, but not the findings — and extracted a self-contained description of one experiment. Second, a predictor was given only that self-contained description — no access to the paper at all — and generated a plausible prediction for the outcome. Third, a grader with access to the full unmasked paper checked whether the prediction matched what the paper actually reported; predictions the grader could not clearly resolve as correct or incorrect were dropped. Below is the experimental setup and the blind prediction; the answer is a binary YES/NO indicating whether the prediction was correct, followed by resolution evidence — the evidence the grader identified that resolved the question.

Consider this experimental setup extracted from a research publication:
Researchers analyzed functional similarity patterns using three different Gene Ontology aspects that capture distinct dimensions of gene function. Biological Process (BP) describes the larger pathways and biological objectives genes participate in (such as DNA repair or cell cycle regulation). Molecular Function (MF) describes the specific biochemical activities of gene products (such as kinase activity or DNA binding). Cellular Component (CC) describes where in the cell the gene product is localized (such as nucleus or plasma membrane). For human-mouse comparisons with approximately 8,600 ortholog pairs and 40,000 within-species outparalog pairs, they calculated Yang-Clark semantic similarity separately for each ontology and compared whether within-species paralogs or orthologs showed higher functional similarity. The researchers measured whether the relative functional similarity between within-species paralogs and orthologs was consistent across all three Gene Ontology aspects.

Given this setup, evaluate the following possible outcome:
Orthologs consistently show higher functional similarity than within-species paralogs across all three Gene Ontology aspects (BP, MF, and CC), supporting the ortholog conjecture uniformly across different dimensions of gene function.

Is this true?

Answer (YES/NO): NO